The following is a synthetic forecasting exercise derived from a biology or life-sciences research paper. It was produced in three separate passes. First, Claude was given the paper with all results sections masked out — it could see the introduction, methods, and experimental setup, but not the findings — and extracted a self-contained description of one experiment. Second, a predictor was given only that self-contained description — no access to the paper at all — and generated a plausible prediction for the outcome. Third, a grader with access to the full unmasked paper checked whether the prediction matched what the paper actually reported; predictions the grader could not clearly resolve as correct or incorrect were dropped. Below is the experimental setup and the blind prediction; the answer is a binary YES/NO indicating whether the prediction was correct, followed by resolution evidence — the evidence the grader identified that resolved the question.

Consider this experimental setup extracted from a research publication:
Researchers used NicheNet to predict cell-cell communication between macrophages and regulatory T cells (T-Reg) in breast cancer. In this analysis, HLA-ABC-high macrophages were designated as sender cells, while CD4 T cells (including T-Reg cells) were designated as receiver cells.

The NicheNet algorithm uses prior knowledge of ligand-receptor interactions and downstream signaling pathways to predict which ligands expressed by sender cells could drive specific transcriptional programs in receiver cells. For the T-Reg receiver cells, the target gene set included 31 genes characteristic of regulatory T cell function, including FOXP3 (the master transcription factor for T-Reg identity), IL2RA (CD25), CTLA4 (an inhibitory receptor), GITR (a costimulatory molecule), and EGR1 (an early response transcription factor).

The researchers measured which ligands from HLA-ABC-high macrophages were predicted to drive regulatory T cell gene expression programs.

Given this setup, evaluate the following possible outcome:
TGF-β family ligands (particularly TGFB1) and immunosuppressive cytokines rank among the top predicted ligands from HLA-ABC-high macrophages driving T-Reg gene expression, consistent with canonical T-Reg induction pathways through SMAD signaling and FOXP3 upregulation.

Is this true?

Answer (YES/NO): NO